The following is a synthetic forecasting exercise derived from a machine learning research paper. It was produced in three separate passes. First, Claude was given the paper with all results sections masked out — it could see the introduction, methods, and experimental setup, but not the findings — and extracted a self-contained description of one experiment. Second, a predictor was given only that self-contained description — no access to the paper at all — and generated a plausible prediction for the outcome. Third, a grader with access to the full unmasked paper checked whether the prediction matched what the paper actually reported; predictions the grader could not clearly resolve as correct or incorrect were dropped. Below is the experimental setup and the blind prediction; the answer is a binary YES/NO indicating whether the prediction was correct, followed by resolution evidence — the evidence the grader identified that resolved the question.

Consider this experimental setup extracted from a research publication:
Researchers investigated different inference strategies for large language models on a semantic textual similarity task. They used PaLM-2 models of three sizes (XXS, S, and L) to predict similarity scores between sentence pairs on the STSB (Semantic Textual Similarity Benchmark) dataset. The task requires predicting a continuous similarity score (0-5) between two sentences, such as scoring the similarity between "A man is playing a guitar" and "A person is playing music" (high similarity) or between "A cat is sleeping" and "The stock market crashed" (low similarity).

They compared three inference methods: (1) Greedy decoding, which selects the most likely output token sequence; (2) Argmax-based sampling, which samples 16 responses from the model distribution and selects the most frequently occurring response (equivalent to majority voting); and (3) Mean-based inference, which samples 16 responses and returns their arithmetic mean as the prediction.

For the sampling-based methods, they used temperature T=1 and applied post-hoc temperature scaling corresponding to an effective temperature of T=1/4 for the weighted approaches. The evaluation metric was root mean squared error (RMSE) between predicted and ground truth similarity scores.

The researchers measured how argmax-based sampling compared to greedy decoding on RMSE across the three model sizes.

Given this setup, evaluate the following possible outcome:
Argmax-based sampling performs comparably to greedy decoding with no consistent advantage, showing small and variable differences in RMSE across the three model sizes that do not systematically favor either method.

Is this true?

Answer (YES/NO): NO